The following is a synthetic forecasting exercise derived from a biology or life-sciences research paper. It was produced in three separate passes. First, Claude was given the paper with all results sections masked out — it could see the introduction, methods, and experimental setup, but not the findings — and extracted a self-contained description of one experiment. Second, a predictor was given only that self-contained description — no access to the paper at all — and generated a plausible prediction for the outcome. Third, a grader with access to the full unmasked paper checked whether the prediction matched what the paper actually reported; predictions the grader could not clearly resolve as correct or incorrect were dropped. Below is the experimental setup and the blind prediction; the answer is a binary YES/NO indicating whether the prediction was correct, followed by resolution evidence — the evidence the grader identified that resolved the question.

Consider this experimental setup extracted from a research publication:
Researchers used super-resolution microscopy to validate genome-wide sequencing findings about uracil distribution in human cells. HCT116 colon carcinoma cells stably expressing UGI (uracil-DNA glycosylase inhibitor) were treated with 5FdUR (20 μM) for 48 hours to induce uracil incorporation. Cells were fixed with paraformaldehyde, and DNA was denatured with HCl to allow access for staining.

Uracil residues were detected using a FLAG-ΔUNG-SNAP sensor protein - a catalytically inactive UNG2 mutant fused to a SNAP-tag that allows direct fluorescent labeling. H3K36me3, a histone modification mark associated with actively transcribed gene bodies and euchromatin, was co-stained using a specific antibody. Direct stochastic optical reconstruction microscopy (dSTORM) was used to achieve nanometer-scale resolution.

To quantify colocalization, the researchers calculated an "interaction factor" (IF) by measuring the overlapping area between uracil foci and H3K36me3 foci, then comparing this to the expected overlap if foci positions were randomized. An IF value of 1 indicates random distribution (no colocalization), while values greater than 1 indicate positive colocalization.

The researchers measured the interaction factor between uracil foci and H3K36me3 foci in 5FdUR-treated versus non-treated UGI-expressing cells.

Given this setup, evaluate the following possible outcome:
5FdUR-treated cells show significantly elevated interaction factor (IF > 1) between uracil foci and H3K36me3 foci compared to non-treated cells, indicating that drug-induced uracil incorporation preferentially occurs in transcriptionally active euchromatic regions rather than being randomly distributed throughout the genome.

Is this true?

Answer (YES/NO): YES